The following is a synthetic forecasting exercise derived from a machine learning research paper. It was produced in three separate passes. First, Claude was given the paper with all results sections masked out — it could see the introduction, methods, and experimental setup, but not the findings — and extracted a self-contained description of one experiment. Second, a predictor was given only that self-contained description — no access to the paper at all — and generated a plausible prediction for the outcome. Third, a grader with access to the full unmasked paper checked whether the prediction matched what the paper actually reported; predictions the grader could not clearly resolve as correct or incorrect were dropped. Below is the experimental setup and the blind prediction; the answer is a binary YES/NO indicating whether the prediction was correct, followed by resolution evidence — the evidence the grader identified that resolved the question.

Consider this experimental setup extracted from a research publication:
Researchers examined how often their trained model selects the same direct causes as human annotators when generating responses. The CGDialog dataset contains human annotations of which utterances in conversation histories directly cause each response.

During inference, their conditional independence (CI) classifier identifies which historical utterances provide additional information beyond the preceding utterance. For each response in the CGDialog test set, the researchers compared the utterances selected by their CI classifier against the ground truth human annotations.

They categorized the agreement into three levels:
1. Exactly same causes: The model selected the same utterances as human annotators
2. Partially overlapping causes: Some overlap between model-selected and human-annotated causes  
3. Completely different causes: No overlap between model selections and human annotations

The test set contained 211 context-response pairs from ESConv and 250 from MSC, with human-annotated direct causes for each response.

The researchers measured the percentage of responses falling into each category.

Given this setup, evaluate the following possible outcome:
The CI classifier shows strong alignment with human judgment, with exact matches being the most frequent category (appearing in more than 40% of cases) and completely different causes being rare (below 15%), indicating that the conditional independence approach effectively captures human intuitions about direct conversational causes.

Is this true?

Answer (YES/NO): NO